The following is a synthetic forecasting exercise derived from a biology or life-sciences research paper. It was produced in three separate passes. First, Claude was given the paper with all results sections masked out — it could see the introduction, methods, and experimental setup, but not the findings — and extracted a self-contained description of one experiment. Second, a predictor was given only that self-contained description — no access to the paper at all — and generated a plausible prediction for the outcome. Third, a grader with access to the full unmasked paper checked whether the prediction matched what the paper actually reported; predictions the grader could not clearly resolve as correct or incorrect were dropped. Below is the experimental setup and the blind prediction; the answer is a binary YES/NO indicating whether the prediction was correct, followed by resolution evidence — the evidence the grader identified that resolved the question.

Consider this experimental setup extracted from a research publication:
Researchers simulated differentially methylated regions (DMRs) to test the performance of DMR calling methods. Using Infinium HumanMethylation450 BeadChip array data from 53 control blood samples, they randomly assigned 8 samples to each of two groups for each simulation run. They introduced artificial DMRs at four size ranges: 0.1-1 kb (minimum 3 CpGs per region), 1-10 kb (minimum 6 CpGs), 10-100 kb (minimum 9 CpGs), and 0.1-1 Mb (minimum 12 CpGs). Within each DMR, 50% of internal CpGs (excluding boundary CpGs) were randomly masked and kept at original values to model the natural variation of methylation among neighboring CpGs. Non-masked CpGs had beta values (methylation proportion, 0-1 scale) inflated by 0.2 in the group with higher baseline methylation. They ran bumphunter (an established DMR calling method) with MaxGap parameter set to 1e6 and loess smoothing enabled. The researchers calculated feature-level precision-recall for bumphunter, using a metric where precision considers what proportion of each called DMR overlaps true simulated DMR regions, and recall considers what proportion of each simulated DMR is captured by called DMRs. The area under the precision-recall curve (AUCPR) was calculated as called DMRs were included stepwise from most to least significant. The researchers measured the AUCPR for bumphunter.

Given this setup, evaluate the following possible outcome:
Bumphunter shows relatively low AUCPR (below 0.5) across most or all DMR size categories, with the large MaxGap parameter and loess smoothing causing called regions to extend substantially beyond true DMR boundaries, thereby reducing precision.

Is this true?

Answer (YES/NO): NO